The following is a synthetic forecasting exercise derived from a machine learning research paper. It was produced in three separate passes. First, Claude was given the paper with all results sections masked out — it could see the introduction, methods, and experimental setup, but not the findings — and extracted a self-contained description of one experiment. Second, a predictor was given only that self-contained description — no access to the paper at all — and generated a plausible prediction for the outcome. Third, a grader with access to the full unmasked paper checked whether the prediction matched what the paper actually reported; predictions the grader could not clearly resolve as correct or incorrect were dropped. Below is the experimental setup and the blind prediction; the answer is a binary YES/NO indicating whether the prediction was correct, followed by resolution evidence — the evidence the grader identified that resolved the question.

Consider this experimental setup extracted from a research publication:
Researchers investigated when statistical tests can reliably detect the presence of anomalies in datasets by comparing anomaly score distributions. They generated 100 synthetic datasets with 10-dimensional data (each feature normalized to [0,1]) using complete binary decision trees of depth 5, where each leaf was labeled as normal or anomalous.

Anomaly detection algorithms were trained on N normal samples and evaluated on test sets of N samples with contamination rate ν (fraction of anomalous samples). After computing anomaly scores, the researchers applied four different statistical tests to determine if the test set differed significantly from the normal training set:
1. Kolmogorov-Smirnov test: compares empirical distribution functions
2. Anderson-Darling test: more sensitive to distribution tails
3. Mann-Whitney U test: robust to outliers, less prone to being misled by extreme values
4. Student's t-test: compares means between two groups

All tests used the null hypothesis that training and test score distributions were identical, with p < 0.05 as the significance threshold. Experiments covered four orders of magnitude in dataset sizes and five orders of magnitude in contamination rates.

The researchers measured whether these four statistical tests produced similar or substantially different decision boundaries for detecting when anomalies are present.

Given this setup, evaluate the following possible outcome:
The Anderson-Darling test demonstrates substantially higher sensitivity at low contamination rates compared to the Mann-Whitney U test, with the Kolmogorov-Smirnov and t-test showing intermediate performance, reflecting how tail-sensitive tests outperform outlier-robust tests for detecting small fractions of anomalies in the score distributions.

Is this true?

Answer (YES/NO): NO